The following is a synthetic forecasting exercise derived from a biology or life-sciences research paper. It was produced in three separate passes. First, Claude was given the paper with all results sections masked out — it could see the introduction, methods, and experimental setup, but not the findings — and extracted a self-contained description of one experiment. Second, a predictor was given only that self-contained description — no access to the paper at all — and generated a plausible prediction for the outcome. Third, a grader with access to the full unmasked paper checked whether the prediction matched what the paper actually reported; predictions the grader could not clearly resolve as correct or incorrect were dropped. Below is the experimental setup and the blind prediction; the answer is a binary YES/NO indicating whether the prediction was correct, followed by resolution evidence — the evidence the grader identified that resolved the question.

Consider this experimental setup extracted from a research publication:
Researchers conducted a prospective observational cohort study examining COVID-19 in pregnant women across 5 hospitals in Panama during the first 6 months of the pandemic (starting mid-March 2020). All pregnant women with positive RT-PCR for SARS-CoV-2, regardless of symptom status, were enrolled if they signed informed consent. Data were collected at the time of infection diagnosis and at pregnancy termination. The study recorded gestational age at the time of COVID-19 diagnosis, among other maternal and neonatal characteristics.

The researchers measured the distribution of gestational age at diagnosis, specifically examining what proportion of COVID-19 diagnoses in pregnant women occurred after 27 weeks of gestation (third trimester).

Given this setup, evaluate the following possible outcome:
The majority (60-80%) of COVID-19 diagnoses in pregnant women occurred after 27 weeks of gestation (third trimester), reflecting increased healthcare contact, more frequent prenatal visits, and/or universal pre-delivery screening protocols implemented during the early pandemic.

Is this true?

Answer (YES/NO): NO